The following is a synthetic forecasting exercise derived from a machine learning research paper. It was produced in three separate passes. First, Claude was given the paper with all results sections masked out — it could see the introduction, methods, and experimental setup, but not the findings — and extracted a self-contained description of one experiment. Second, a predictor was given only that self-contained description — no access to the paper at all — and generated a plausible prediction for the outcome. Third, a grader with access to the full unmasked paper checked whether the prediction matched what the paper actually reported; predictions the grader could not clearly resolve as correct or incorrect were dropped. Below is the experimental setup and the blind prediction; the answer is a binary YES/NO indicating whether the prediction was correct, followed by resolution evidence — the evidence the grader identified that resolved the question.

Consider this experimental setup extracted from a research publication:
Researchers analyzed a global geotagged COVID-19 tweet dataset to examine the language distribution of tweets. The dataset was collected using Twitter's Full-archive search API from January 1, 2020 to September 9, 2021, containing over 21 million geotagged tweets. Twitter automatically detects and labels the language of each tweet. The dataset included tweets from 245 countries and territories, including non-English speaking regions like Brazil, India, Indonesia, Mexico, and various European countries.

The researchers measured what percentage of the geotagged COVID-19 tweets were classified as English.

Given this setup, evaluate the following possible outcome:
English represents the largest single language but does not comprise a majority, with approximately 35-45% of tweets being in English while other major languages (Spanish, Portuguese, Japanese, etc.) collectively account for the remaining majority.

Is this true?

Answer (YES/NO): NO